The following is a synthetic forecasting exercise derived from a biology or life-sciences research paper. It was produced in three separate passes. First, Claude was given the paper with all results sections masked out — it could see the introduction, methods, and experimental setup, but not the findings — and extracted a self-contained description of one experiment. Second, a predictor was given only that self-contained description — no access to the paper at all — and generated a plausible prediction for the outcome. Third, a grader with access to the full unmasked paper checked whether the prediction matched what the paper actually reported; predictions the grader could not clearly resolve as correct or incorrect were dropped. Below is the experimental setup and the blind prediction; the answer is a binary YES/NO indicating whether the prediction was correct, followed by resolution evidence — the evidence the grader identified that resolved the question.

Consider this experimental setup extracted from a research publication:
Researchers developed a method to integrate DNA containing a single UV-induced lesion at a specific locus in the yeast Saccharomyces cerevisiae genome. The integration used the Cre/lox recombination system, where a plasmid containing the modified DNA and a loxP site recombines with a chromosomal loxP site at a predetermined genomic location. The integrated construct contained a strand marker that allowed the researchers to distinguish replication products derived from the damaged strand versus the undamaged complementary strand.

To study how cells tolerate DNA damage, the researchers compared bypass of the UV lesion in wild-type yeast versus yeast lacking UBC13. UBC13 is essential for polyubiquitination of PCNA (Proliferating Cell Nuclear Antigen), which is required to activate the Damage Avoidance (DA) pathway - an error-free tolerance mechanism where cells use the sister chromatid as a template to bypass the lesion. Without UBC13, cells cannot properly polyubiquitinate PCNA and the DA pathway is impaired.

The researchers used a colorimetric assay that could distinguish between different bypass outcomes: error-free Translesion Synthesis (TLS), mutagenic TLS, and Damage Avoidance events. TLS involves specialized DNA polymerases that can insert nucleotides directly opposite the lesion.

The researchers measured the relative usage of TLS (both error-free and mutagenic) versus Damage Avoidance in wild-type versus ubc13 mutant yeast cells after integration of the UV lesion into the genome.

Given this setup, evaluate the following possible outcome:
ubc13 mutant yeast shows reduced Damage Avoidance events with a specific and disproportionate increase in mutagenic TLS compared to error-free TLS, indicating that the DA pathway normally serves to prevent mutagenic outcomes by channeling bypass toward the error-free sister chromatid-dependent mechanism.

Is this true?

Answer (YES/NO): NO